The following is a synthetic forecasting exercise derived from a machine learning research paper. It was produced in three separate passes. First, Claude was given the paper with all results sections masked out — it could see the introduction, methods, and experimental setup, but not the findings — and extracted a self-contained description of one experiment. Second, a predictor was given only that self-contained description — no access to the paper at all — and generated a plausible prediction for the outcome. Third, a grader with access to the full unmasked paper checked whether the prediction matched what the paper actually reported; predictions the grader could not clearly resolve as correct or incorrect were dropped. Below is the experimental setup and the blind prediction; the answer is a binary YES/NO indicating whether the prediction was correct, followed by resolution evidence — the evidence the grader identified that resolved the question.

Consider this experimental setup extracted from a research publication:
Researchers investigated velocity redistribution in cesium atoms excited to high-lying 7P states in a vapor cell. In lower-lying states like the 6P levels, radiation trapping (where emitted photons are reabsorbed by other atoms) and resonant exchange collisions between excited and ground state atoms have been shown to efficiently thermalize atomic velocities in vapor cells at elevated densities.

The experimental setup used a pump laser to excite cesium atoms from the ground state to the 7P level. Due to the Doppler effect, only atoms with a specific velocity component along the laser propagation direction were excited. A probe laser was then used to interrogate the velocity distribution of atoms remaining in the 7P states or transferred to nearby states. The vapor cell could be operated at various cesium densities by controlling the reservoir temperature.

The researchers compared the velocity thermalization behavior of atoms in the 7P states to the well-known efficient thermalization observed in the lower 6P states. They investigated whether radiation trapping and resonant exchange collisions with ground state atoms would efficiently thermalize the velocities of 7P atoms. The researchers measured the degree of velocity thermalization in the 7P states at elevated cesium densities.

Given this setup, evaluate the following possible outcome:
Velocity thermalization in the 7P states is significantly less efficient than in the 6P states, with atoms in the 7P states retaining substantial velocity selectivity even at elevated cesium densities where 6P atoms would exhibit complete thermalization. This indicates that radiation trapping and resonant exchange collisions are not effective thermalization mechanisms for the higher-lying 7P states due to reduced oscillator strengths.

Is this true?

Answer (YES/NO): YES